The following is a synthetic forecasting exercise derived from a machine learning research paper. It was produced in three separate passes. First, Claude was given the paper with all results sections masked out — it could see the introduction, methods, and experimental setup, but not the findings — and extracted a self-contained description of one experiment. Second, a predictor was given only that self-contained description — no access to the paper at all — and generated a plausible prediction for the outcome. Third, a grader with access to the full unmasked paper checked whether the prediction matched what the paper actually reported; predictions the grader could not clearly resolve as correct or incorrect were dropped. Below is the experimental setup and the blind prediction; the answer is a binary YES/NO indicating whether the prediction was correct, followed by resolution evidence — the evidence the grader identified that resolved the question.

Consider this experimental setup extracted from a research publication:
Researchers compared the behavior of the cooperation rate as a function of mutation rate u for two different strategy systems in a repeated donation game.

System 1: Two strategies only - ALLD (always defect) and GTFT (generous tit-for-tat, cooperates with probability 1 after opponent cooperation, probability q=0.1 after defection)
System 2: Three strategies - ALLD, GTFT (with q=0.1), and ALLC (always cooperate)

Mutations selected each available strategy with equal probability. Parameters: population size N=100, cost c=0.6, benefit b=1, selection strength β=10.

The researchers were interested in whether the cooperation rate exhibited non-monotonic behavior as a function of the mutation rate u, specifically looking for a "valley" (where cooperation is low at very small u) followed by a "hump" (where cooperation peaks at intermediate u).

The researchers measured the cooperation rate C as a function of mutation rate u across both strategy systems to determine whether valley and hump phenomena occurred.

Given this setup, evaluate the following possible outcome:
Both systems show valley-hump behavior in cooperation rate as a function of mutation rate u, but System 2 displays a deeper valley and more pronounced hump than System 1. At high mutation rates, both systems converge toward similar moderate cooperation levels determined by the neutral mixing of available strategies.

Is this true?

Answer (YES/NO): NO